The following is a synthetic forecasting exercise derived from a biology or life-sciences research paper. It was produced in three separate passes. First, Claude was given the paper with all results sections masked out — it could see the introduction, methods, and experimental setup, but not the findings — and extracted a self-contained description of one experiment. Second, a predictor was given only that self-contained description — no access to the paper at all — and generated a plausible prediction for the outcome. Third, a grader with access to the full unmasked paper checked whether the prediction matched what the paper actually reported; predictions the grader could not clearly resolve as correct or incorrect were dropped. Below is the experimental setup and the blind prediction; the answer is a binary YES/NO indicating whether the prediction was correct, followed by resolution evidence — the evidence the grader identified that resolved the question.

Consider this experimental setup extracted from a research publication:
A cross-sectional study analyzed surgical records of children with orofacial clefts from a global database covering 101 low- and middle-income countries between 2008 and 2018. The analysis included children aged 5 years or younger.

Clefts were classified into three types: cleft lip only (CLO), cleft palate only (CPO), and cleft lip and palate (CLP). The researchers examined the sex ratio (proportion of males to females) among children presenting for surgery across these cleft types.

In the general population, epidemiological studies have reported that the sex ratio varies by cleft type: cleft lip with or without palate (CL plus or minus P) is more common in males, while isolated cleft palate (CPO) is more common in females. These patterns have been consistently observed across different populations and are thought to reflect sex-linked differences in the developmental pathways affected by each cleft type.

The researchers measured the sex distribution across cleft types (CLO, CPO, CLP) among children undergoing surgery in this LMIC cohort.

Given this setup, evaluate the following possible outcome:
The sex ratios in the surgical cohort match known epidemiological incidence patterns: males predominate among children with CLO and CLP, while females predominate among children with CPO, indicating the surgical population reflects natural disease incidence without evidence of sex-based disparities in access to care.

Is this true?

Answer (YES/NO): YES